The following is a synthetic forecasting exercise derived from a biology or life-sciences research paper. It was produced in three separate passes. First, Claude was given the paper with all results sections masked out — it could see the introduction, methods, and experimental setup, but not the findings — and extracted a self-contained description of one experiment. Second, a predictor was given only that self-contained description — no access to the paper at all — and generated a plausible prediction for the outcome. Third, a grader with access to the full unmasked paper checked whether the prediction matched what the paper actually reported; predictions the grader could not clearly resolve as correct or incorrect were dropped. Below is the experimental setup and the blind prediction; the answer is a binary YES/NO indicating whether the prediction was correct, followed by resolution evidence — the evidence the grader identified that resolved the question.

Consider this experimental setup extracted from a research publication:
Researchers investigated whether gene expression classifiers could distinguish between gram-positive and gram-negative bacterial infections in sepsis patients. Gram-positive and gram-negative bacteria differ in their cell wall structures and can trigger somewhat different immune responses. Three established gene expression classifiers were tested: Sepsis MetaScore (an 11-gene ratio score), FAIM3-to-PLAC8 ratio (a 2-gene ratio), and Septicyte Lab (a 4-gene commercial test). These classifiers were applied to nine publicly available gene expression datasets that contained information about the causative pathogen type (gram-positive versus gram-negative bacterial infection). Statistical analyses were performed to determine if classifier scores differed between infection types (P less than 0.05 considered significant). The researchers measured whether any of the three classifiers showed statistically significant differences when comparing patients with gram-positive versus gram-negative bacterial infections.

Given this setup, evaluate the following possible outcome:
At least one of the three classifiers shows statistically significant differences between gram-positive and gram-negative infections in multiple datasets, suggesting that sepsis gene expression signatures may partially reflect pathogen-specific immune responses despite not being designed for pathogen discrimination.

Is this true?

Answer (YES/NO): NO